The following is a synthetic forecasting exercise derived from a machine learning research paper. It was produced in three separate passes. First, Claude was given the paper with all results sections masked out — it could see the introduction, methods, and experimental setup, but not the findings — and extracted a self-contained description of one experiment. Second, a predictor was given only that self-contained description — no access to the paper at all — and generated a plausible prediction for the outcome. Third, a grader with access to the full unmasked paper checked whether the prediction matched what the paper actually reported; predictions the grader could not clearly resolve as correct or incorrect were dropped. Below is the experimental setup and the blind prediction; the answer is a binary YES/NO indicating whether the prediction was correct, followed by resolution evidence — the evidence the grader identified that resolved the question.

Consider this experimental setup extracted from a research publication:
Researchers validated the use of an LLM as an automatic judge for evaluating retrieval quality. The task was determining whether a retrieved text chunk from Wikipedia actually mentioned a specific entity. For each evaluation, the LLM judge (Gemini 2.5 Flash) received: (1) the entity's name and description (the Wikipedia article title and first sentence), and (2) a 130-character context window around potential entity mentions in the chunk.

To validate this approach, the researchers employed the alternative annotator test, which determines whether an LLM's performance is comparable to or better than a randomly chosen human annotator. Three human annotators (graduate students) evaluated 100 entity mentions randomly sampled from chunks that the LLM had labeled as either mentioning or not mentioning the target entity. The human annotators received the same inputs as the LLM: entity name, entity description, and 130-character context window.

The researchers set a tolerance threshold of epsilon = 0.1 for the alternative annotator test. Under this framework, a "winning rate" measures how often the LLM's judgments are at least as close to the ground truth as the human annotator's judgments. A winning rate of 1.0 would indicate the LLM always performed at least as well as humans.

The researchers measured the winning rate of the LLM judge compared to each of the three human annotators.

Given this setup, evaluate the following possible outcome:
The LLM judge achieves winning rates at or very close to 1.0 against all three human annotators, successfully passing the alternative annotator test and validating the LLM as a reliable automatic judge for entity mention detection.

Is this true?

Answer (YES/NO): YES